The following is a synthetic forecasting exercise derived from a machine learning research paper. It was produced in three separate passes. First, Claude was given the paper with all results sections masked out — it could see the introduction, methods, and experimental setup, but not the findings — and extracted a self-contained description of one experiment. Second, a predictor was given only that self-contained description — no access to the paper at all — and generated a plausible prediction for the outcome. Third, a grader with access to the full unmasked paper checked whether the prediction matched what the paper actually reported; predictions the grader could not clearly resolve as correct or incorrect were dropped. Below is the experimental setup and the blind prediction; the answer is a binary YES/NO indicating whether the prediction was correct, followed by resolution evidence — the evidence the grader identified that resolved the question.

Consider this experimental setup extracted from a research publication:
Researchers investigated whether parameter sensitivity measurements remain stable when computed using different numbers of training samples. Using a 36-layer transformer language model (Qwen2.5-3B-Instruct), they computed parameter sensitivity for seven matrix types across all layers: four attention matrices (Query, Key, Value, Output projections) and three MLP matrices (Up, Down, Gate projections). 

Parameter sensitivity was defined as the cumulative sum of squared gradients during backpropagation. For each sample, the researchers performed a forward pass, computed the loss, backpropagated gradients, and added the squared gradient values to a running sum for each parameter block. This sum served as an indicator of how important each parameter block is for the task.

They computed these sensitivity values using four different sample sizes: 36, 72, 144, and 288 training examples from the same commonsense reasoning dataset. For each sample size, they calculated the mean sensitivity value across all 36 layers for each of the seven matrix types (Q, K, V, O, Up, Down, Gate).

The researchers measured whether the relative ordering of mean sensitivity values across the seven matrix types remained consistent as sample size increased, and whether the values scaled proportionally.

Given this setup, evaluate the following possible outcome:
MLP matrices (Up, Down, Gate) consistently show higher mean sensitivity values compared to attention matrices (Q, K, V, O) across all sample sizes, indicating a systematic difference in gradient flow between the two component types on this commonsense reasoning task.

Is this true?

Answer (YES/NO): YES